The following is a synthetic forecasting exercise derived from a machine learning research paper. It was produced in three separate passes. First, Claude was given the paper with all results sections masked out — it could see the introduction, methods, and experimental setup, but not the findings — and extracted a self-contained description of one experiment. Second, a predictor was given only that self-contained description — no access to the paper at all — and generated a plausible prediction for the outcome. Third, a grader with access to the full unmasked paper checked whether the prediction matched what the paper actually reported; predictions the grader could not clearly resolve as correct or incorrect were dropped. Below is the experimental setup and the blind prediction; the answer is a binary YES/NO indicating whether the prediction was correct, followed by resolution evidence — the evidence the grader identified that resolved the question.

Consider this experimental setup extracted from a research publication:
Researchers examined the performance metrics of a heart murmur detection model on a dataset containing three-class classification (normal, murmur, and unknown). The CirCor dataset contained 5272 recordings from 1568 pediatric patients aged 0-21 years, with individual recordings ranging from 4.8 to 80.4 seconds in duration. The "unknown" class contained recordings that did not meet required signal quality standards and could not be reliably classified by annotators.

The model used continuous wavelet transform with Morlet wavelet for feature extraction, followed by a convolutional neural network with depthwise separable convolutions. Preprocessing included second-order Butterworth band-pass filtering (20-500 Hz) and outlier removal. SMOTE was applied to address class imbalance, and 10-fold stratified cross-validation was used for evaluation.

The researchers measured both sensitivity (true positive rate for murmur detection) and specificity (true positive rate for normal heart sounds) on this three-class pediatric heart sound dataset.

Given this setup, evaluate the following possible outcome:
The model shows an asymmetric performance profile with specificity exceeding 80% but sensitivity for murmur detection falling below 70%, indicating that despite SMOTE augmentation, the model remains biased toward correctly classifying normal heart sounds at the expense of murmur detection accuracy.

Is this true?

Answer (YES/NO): NO